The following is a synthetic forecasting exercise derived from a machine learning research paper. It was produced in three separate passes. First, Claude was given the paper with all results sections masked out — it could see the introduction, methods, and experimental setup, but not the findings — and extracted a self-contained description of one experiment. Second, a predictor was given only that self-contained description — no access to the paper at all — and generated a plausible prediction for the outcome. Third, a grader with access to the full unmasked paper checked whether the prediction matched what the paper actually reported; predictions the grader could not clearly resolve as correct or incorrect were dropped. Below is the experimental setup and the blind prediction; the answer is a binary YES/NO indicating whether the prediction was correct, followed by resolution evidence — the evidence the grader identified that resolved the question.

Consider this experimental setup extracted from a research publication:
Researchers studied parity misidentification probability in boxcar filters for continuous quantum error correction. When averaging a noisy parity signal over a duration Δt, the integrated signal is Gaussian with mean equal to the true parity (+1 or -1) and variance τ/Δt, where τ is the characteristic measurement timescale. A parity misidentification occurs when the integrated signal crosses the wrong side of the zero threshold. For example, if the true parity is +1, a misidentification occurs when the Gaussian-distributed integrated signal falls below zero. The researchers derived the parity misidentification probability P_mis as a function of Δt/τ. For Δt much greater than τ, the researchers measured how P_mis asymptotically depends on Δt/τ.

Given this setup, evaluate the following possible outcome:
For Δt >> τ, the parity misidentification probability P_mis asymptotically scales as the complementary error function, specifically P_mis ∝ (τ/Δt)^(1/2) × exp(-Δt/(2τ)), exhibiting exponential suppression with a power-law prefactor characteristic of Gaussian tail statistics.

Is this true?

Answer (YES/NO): YES